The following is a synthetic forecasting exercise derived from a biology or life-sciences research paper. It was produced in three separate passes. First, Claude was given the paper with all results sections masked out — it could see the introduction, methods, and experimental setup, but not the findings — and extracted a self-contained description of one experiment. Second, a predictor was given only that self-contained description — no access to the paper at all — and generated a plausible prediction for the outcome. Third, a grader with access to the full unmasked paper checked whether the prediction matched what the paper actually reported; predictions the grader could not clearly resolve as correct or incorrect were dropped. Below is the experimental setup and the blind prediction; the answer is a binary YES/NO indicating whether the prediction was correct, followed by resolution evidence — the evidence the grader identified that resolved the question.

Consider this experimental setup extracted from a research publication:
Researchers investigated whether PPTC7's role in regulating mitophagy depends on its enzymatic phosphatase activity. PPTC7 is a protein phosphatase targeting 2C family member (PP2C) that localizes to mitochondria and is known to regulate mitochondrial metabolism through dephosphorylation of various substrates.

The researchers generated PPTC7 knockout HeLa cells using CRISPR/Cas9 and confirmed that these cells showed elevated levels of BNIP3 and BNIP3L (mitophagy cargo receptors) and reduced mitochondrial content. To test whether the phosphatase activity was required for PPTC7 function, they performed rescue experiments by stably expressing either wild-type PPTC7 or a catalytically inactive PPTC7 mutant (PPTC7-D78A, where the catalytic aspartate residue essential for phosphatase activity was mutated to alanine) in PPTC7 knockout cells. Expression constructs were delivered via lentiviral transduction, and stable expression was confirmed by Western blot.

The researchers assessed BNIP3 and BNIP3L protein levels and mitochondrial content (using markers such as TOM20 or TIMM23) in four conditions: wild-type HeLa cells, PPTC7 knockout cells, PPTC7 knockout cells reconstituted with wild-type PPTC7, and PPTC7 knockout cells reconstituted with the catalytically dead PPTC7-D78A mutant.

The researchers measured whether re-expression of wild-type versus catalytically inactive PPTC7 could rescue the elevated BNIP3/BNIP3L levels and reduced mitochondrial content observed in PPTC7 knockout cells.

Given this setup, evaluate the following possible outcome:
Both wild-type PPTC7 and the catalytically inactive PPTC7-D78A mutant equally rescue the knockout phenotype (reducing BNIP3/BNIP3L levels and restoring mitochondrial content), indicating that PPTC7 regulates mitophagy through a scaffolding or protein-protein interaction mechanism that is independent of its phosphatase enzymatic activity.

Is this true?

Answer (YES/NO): YES